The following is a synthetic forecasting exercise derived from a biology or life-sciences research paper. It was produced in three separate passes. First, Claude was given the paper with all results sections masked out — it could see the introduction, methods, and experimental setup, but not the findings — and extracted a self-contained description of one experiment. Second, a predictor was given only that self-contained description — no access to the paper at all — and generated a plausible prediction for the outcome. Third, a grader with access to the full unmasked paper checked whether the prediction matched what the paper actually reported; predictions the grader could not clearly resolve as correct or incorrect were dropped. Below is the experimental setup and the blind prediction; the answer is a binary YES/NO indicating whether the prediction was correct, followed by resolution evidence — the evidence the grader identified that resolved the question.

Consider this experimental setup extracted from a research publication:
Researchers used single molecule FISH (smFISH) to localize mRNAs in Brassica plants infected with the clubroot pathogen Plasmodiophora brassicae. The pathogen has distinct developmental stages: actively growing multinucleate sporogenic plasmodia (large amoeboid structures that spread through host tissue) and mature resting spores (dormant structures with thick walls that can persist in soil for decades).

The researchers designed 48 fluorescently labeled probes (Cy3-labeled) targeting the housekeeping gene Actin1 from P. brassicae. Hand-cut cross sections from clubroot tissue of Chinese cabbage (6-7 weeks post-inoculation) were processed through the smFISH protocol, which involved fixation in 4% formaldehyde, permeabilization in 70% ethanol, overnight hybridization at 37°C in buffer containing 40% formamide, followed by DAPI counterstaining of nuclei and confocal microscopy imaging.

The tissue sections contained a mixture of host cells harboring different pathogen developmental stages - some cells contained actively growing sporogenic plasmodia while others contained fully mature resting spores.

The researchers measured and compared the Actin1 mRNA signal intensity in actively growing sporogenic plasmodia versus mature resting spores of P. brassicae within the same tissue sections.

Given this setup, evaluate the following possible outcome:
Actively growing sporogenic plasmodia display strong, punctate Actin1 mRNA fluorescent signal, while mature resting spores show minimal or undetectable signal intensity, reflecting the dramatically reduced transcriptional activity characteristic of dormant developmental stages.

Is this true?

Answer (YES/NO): NO